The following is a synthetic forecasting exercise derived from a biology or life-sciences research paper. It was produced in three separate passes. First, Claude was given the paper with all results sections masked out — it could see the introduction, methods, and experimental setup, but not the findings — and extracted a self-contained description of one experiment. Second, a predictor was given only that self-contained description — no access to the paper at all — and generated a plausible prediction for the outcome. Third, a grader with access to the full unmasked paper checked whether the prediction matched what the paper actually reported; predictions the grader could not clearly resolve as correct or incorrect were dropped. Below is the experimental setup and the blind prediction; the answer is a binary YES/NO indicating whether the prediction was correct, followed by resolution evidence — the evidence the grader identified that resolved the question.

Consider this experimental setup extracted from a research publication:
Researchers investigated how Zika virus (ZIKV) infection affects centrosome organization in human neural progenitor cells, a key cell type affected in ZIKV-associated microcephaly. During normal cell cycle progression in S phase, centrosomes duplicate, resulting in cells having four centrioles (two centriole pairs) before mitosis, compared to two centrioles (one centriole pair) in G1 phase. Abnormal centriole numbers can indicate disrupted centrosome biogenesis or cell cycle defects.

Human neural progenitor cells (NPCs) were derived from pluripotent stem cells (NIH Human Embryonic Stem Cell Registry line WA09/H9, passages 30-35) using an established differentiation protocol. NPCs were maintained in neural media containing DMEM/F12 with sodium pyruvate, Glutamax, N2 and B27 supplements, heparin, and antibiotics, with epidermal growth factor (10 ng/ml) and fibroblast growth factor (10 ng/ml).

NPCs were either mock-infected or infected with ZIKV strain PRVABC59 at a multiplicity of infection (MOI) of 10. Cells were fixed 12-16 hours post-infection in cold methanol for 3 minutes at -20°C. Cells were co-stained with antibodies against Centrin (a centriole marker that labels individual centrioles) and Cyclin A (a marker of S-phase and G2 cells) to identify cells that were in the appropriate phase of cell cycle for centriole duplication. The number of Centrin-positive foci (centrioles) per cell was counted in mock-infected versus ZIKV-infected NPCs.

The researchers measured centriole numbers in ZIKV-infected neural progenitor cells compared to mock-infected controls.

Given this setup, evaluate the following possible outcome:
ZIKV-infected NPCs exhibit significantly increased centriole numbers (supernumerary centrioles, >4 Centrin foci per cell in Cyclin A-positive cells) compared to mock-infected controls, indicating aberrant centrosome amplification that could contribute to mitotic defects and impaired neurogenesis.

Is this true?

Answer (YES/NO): NO